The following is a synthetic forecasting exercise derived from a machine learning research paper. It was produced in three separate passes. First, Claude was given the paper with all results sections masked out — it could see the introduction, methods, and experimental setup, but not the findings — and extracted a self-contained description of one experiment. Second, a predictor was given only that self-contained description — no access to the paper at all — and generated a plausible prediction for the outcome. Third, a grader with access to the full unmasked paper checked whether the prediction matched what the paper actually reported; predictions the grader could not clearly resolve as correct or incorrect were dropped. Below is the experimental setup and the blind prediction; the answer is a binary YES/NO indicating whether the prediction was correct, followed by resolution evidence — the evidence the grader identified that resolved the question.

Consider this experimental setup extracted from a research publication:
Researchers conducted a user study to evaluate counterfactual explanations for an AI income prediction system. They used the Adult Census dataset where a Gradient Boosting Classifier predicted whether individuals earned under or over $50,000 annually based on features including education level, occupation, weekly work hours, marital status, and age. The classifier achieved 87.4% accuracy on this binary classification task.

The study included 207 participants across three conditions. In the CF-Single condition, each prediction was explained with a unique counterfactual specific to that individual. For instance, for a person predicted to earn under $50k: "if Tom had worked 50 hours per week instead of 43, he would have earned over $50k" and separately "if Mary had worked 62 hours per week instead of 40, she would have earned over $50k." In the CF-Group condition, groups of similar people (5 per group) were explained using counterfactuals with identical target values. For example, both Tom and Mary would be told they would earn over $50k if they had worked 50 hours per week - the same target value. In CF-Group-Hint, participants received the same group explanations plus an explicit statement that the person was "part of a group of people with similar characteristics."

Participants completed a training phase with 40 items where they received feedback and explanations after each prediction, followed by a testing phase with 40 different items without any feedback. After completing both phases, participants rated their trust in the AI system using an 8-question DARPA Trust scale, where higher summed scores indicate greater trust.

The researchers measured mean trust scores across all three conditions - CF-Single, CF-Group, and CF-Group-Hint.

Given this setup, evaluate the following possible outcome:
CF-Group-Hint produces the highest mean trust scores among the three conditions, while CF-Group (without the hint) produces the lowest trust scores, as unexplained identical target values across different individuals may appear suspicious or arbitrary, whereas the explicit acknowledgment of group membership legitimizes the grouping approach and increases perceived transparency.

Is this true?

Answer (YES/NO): NO